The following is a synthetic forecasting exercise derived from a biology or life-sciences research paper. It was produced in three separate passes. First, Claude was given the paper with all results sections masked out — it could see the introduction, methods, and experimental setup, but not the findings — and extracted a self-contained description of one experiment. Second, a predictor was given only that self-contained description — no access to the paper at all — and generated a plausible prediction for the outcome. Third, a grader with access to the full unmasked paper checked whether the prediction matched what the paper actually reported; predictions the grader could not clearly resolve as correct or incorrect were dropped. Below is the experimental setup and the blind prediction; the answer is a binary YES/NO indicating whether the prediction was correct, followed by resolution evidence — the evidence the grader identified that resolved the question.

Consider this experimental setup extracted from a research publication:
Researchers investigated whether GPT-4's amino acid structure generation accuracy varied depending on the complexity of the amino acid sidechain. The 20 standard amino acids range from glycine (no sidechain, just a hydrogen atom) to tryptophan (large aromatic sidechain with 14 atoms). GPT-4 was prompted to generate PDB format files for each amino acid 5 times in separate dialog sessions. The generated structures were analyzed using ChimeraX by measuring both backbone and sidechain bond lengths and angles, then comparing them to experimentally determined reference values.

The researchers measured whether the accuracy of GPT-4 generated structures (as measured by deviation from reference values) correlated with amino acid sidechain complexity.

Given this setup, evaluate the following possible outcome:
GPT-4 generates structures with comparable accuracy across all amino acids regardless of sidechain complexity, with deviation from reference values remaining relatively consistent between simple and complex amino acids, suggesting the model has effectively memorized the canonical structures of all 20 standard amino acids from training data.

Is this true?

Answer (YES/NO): NO